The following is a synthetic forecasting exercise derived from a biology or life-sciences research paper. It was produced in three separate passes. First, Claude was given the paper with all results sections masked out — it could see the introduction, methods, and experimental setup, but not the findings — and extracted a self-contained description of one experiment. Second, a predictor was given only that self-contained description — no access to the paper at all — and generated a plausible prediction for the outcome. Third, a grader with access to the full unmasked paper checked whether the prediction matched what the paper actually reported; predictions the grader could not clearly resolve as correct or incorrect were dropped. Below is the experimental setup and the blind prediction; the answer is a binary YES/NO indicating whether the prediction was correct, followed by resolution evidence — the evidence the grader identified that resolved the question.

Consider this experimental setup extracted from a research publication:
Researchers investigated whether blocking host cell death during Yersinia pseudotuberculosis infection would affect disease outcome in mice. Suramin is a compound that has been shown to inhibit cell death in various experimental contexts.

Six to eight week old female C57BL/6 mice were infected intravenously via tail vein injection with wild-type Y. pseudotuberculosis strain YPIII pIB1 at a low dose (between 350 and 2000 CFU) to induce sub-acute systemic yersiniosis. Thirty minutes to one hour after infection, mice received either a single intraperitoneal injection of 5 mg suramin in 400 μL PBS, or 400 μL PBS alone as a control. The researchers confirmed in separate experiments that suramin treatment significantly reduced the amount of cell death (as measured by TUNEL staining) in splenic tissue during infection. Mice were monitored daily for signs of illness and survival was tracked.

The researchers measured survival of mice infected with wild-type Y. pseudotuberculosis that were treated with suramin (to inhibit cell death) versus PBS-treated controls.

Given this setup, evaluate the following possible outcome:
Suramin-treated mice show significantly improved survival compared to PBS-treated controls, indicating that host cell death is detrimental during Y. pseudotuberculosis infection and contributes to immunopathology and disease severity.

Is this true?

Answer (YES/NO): NO